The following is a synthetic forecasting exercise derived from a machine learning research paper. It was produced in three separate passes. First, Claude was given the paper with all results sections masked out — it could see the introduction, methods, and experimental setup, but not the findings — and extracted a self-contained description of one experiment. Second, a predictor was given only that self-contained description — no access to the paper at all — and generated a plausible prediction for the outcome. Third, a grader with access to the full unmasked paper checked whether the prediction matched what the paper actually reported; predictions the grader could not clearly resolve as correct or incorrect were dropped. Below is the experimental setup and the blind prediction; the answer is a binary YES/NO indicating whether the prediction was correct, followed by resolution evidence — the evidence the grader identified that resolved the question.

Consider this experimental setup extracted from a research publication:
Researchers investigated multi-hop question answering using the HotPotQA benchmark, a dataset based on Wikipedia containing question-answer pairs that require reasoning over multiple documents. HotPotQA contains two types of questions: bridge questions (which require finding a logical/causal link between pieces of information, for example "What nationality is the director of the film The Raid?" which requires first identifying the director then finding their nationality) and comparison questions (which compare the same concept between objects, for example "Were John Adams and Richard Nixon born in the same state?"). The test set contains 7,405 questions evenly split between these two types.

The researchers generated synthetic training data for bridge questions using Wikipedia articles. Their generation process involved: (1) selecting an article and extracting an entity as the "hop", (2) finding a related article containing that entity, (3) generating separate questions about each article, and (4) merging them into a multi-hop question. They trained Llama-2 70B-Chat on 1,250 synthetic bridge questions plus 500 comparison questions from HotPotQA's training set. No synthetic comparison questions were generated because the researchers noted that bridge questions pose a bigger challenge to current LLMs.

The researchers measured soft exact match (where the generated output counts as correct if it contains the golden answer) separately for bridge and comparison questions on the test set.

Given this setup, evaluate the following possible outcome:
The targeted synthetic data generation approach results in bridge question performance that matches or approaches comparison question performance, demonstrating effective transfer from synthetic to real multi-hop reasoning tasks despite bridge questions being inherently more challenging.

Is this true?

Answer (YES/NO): YES